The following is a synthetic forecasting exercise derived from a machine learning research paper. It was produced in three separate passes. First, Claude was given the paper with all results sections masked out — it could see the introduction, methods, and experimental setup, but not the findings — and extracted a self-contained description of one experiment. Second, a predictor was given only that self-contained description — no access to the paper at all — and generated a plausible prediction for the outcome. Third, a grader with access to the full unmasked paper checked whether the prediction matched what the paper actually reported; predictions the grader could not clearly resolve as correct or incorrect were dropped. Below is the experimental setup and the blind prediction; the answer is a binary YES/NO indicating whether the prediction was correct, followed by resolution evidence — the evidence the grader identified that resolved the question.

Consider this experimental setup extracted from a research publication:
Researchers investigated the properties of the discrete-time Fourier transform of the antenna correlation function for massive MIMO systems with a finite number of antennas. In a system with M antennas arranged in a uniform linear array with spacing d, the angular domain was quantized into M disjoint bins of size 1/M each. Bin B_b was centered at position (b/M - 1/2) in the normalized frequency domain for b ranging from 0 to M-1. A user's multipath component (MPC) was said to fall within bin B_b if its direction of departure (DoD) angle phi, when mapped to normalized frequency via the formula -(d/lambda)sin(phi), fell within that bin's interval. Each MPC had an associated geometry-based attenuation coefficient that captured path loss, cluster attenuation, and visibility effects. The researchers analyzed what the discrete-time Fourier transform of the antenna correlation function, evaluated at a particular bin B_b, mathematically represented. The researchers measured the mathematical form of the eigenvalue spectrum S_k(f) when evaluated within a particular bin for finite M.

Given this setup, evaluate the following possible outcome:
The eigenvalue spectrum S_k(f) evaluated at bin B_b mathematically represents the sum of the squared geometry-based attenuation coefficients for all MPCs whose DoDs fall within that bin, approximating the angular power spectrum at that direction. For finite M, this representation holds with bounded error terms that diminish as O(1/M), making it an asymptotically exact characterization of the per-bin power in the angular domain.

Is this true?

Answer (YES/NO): NO